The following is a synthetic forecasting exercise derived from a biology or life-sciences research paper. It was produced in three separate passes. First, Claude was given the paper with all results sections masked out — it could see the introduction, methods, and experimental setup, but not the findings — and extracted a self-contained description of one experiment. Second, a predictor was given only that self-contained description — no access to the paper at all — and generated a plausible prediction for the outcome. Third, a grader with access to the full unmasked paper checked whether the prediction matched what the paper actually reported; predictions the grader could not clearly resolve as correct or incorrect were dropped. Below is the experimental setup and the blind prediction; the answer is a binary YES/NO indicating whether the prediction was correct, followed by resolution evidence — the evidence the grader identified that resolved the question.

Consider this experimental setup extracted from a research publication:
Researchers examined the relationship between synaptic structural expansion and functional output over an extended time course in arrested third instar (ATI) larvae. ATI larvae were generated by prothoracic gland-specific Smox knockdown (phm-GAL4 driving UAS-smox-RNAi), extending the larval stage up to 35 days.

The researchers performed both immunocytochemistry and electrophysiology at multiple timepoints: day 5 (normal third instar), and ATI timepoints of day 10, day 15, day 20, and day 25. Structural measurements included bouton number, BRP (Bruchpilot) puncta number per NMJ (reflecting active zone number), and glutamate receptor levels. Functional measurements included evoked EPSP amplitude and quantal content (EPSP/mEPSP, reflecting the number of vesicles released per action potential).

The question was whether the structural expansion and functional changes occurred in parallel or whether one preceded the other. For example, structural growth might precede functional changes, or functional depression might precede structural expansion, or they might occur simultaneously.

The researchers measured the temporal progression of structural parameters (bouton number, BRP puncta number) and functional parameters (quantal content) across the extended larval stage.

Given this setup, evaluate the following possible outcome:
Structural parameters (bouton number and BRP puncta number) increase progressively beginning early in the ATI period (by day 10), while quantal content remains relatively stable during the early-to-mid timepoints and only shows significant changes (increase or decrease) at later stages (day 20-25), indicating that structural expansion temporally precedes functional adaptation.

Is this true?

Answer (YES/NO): NO